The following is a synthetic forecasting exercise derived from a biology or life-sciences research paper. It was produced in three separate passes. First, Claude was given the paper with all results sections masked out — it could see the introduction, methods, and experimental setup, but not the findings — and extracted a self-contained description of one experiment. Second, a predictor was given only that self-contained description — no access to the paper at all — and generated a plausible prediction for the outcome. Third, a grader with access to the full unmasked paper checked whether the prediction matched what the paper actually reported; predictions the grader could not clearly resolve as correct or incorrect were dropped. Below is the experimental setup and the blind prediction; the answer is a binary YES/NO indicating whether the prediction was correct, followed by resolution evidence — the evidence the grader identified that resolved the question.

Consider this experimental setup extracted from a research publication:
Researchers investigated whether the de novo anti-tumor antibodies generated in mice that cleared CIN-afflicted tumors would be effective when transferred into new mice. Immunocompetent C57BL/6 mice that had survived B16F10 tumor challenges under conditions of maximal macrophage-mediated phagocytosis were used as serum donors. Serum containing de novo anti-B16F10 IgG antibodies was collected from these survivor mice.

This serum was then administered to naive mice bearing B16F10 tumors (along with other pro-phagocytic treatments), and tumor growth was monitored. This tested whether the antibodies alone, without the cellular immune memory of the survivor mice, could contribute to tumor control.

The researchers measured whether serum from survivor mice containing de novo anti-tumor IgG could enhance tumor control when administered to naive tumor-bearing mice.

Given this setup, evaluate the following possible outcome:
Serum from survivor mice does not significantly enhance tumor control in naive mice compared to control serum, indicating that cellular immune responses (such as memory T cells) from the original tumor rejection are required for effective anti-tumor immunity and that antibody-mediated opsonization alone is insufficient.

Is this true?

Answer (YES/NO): NO